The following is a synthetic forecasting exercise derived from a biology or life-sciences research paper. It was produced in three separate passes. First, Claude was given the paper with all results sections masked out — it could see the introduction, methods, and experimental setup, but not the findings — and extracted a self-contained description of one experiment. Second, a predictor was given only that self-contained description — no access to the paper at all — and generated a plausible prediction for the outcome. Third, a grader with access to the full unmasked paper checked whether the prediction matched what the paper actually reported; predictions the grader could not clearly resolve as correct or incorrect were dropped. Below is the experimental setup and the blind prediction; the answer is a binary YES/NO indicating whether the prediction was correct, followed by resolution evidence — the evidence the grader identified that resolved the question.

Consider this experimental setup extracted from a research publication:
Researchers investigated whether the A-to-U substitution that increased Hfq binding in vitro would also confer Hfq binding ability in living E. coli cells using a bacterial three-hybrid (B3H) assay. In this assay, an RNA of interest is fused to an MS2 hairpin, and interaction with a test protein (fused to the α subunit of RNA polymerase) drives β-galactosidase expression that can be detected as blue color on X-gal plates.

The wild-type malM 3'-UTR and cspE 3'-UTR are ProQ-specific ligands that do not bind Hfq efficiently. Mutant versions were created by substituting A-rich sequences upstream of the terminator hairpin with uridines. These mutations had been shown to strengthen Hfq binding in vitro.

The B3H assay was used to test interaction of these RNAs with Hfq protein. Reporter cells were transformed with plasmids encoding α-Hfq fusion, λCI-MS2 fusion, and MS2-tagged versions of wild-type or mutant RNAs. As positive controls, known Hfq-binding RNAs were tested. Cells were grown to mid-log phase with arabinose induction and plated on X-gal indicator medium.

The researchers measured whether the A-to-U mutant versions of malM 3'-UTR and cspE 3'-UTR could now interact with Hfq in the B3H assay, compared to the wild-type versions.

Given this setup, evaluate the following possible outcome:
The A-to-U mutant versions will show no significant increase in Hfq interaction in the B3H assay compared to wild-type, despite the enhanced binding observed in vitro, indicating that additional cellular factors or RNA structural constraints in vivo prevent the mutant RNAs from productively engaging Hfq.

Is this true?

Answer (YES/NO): NO